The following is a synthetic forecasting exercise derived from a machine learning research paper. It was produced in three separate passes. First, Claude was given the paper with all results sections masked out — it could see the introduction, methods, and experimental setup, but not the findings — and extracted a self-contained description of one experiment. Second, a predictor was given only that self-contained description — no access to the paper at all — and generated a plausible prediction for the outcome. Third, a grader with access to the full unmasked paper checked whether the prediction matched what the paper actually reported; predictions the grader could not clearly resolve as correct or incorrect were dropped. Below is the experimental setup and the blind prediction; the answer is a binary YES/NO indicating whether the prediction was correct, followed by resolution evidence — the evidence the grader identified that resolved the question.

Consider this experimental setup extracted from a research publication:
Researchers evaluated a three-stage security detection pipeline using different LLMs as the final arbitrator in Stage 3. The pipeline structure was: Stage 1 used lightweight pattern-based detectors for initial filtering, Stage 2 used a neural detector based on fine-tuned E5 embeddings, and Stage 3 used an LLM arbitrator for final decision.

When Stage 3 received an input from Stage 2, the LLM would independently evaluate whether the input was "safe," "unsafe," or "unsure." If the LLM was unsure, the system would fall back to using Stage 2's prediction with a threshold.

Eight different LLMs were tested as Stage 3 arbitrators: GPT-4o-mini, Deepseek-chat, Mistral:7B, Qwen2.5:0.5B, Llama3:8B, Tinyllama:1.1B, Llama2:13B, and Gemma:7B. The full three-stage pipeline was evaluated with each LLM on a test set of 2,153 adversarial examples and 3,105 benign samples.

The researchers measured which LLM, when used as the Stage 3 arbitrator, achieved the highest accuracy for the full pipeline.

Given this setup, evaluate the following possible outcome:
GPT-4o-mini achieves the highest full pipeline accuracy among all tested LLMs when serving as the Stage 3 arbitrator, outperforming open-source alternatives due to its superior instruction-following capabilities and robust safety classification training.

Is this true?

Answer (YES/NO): NO